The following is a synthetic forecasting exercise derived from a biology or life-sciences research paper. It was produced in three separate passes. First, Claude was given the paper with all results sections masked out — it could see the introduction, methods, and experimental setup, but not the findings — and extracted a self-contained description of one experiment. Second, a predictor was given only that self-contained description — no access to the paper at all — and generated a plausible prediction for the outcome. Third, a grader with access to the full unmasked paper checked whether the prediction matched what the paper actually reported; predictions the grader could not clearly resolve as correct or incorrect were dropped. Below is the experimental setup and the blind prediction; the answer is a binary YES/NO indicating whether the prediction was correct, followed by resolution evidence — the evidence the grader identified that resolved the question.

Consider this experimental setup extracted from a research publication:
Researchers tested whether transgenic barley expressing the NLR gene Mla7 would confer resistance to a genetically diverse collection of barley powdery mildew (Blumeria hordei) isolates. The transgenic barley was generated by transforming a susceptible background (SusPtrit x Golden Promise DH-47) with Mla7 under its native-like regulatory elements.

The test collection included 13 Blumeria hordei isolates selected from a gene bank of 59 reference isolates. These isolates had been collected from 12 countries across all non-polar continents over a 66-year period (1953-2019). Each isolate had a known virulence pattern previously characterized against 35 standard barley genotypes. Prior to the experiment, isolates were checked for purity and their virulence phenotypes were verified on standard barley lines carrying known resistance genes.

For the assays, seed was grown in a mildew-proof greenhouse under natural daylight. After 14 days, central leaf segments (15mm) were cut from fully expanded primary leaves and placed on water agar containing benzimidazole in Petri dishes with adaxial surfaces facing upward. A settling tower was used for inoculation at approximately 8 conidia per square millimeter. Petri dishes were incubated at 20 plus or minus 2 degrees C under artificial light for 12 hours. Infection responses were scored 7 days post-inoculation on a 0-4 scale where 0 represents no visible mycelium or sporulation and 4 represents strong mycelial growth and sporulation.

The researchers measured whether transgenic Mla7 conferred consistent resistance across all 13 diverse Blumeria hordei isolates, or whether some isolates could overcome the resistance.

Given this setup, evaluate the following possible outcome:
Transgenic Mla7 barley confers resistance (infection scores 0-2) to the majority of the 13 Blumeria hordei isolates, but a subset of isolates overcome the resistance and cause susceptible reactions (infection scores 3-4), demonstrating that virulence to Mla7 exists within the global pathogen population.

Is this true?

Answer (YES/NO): YES